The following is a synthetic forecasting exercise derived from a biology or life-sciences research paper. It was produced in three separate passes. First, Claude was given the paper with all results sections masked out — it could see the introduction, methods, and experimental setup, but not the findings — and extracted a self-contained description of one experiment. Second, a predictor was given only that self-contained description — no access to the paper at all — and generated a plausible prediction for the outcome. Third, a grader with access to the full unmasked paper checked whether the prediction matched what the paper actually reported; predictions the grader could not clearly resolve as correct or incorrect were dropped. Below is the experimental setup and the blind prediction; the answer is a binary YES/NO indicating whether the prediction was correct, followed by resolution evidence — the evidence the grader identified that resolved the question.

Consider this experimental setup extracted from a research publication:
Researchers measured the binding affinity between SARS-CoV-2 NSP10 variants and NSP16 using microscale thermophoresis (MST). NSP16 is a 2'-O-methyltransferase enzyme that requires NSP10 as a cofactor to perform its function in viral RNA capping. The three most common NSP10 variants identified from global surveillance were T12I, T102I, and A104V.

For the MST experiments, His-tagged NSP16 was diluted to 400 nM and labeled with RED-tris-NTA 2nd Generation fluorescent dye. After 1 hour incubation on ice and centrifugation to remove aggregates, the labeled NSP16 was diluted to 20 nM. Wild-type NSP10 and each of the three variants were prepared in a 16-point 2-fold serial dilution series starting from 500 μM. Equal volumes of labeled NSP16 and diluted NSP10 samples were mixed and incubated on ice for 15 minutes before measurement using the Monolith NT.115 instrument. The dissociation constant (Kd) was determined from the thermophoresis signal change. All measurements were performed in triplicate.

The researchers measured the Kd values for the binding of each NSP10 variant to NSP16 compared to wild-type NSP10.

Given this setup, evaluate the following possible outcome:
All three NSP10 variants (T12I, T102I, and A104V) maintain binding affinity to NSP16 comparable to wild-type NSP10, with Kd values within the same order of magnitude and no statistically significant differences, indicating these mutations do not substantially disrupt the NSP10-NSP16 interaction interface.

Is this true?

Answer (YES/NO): NO